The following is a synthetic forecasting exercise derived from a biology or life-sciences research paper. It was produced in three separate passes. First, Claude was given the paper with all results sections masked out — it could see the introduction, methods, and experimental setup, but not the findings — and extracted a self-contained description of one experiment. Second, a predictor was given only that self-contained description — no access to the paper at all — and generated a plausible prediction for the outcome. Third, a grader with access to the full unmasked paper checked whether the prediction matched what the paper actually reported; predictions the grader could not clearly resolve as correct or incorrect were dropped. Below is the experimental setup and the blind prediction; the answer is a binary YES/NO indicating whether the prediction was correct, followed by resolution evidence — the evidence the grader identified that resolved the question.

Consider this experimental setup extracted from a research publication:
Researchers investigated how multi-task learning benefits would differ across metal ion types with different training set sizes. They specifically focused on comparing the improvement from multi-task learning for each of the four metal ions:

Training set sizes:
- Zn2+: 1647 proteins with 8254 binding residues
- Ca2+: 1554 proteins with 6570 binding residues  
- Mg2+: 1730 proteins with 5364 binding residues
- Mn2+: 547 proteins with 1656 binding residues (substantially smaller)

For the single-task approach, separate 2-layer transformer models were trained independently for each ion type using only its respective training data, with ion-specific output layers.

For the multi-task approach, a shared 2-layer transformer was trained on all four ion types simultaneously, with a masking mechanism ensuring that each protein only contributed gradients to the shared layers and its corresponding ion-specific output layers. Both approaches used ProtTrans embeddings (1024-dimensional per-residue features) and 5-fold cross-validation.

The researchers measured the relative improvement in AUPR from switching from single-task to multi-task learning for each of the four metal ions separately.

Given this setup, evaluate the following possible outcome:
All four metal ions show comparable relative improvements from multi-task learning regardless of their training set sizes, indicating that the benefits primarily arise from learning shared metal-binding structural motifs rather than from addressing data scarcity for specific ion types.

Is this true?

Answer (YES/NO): NO